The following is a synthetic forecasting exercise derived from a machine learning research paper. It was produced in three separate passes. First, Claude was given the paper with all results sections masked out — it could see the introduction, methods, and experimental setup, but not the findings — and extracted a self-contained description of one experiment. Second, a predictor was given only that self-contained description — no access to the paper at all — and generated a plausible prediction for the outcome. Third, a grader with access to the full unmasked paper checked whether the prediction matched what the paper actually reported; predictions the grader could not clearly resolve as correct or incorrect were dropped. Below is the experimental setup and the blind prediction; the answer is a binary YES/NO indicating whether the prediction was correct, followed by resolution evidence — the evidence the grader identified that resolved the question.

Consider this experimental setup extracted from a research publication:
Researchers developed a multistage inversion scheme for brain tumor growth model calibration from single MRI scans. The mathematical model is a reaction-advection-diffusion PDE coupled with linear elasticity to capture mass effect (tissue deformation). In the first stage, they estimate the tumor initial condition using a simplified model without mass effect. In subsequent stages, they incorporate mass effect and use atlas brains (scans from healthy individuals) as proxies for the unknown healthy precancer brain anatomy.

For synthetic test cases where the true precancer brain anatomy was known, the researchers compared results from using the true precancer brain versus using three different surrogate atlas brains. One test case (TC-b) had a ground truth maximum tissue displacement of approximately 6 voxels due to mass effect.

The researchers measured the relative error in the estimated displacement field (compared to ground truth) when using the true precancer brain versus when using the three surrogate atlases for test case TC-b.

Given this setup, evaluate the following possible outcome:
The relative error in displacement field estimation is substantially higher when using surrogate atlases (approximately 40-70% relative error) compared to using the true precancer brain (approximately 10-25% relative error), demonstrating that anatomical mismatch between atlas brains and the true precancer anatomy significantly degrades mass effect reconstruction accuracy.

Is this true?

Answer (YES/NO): NO